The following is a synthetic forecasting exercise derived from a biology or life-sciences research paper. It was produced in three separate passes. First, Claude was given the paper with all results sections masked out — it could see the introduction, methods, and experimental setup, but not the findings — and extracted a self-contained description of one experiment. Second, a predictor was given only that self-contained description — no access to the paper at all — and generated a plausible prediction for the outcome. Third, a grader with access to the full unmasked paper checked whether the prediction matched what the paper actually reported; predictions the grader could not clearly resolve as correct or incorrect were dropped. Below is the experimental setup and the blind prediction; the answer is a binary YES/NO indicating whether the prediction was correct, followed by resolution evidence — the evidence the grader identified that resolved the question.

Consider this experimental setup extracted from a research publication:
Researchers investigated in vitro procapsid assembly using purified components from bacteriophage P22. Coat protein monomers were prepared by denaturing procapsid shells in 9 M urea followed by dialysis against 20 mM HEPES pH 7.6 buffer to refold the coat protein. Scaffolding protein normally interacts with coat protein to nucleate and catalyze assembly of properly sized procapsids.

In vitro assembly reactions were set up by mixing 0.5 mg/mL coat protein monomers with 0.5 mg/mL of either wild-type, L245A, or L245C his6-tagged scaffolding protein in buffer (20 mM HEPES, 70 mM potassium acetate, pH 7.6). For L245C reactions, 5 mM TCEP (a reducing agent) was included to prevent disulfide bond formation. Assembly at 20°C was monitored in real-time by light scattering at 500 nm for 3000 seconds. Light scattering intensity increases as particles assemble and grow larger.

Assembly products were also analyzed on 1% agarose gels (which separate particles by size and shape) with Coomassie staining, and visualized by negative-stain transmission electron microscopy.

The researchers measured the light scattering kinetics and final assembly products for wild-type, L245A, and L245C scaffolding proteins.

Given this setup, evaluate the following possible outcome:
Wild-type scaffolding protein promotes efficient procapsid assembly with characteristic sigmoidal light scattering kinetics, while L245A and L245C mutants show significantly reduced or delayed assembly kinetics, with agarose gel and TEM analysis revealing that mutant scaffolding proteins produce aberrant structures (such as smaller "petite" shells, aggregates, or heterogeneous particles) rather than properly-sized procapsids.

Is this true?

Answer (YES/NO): NO